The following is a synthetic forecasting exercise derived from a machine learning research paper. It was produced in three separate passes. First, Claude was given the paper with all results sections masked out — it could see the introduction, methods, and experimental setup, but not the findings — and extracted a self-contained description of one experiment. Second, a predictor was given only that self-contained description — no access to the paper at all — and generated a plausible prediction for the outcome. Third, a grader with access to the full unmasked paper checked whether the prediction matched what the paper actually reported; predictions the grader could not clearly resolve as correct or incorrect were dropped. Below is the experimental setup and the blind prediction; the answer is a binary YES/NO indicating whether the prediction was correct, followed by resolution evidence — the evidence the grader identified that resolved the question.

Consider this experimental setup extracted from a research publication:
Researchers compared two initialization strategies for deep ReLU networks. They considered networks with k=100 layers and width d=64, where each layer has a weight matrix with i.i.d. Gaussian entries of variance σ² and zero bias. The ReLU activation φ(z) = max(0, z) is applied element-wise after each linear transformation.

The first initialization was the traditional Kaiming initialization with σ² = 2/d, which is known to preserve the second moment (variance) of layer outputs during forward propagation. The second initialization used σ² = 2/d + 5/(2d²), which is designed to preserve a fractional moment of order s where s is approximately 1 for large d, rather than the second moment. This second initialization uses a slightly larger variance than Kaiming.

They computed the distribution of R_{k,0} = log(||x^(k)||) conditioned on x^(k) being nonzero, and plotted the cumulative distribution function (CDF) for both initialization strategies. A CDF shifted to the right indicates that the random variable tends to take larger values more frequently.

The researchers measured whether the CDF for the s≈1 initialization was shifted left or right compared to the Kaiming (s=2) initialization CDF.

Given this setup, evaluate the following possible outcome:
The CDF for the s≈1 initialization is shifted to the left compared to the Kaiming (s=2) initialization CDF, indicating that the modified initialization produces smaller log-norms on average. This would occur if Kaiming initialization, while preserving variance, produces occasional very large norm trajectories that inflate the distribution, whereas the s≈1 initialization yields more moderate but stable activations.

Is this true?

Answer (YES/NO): NO